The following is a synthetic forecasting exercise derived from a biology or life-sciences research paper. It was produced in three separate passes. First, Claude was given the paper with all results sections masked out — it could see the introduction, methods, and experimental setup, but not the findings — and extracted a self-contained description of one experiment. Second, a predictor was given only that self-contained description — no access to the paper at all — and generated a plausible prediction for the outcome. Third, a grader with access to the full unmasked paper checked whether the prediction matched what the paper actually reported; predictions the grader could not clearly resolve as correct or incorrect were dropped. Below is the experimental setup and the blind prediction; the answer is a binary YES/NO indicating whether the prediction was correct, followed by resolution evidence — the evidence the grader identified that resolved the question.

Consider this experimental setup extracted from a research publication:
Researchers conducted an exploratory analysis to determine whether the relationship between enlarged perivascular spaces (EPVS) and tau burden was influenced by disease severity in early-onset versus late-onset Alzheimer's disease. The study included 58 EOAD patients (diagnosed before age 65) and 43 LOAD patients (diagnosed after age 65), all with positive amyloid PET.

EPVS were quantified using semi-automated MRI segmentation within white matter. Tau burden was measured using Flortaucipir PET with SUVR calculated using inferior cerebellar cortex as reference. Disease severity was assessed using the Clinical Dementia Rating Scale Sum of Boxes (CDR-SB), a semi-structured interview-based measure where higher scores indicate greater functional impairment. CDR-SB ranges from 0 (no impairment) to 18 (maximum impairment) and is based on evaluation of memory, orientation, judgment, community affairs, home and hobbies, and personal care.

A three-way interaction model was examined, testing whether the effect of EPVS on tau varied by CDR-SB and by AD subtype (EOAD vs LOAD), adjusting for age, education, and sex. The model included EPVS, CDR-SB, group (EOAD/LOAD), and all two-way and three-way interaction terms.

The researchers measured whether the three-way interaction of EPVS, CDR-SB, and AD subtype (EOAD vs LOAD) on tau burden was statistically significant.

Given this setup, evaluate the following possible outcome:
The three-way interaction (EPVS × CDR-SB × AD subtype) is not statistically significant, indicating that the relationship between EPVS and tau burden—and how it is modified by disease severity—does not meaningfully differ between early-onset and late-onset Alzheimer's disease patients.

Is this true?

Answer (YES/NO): NO